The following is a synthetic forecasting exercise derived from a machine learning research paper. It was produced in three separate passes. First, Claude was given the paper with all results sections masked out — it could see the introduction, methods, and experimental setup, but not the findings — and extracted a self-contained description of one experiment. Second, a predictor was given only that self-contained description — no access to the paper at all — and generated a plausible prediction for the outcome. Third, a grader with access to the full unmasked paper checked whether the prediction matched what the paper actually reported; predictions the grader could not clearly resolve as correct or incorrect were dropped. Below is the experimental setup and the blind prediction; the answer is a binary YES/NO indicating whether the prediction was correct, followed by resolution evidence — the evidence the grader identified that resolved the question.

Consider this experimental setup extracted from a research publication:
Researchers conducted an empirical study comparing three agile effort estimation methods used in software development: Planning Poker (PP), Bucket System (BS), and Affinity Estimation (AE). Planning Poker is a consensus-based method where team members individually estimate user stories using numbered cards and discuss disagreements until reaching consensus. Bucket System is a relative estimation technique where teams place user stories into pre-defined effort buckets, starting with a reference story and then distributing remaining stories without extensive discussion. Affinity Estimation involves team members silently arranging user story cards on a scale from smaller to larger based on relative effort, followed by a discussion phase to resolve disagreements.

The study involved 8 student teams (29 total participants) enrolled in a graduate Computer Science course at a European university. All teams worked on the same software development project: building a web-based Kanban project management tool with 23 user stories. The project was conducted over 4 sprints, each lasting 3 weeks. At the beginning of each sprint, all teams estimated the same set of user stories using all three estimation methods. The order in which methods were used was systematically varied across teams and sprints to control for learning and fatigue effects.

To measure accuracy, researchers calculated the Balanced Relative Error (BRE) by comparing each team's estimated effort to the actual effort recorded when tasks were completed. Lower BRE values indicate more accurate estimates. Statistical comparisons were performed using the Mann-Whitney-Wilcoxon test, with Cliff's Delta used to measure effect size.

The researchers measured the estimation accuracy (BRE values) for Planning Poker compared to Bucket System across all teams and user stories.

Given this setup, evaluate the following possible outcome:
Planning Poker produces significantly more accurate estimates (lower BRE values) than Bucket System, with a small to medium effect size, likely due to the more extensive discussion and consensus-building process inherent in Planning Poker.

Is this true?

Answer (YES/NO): NO